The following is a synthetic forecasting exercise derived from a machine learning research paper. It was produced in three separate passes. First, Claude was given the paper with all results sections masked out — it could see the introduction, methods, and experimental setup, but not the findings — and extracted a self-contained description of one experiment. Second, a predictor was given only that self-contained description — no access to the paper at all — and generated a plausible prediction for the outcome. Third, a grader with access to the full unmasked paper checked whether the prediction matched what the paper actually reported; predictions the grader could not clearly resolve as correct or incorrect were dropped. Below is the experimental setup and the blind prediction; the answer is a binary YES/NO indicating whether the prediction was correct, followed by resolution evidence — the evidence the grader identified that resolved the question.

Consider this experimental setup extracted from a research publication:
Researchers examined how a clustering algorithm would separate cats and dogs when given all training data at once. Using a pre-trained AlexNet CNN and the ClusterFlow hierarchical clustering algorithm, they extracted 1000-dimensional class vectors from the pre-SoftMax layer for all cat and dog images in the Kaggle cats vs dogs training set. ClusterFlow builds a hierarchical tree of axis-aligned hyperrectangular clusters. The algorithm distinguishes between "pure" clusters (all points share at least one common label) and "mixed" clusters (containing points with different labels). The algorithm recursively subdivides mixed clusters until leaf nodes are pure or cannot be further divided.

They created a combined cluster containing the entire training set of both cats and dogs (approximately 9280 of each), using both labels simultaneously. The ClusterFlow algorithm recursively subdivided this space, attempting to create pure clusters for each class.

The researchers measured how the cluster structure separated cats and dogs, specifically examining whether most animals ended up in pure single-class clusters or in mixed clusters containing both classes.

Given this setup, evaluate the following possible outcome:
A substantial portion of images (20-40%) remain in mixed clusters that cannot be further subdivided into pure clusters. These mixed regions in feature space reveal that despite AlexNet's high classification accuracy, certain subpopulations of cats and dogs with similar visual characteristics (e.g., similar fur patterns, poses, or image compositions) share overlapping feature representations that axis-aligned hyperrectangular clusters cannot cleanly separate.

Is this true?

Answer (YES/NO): NO